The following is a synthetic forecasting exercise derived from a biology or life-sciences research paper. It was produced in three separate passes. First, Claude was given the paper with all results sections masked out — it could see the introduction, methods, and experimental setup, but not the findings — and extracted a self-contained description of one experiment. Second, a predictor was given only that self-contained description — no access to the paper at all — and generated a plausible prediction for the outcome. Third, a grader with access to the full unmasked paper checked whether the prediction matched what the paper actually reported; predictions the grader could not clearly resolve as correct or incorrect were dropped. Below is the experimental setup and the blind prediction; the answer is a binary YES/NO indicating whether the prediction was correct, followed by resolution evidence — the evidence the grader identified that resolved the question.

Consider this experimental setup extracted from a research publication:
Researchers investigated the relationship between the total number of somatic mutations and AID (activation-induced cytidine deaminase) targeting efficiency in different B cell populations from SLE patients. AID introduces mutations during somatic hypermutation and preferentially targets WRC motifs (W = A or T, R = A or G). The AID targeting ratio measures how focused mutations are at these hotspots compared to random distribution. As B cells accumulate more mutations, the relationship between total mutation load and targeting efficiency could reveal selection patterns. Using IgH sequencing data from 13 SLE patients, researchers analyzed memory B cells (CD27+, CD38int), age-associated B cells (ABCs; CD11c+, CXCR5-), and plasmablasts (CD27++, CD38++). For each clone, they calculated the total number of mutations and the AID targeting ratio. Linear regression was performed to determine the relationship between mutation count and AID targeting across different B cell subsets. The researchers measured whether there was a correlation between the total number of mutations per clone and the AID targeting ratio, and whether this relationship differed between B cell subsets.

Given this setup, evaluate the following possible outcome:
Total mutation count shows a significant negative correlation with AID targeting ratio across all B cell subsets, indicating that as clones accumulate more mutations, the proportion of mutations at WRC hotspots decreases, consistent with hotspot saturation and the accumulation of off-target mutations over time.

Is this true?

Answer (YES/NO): YES